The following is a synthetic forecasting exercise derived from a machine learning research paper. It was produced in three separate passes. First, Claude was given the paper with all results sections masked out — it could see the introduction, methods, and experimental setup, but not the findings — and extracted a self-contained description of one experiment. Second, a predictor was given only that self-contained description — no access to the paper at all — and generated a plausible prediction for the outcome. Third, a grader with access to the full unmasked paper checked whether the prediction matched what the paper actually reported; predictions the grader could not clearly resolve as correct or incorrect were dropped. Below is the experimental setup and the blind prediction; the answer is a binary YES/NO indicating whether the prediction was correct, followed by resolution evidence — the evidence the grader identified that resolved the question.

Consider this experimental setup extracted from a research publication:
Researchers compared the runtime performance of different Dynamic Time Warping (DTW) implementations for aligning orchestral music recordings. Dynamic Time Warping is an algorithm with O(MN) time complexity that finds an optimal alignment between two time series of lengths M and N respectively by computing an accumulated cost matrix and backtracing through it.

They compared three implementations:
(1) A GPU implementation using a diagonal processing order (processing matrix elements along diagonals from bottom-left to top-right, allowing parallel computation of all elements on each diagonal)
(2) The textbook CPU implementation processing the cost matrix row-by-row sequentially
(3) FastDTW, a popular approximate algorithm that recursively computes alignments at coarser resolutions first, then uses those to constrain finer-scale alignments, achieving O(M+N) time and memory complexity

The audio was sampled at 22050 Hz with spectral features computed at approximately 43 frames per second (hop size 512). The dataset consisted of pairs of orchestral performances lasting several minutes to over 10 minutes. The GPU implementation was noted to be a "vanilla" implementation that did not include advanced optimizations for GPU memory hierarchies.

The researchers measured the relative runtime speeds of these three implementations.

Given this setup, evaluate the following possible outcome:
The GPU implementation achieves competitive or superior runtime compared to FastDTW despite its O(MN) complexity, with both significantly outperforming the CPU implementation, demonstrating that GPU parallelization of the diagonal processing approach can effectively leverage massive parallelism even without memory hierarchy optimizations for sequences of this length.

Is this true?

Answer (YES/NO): YES